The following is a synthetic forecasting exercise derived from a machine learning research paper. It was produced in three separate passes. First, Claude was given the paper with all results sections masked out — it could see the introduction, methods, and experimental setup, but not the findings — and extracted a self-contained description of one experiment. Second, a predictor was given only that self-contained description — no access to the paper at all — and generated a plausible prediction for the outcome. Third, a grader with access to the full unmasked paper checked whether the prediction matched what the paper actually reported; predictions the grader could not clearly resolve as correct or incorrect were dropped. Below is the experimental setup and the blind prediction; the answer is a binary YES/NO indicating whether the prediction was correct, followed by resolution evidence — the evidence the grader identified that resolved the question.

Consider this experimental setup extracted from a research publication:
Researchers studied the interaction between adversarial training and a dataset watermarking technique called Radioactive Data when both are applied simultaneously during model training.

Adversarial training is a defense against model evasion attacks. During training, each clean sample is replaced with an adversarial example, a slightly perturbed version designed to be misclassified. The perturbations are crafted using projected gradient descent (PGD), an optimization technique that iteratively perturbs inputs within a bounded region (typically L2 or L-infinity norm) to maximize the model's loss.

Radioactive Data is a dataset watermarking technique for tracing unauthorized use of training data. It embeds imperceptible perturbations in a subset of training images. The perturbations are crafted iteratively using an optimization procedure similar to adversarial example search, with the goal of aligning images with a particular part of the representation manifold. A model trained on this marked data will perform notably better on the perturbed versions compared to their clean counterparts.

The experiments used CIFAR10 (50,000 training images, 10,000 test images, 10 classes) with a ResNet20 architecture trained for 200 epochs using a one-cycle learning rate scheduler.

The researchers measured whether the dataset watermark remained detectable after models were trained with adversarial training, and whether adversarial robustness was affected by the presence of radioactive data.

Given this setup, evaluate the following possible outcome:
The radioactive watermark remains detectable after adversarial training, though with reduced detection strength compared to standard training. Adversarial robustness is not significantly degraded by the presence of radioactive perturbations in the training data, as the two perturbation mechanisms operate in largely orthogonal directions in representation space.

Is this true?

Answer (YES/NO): NO